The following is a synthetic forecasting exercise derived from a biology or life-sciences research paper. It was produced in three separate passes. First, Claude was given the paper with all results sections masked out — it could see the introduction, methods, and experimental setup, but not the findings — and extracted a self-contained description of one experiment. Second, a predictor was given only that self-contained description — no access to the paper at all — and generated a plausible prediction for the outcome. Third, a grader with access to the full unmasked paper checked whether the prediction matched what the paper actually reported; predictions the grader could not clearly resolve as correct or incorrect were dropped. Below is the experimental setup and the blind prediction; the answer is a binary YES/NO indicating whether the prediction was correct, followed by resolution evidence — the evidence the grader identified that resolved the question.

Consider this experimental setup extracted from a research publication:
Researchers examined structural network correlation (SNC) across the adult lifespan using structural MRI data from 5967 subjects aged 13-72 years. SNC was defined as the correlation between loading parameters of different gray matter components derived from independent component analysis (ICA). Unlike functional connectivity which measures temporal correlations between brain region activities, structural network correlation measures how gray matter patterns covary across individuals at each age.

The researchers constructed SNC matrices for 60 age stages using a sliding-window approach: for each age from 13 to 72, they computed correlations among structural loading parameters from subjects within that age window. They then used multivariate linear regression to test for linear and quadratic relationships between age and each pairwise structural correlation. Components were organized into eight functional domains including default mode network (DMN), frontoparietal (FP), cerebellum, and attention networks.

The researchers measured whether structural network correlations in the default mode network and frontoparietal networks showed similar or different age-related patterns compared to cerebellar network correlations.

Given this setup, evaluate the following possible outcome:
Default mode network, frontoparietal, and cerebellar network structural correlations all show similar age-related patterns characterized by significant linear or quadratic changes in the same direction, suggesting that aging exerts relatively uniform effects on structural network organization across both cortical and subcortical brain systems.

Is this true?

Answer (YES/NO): NO